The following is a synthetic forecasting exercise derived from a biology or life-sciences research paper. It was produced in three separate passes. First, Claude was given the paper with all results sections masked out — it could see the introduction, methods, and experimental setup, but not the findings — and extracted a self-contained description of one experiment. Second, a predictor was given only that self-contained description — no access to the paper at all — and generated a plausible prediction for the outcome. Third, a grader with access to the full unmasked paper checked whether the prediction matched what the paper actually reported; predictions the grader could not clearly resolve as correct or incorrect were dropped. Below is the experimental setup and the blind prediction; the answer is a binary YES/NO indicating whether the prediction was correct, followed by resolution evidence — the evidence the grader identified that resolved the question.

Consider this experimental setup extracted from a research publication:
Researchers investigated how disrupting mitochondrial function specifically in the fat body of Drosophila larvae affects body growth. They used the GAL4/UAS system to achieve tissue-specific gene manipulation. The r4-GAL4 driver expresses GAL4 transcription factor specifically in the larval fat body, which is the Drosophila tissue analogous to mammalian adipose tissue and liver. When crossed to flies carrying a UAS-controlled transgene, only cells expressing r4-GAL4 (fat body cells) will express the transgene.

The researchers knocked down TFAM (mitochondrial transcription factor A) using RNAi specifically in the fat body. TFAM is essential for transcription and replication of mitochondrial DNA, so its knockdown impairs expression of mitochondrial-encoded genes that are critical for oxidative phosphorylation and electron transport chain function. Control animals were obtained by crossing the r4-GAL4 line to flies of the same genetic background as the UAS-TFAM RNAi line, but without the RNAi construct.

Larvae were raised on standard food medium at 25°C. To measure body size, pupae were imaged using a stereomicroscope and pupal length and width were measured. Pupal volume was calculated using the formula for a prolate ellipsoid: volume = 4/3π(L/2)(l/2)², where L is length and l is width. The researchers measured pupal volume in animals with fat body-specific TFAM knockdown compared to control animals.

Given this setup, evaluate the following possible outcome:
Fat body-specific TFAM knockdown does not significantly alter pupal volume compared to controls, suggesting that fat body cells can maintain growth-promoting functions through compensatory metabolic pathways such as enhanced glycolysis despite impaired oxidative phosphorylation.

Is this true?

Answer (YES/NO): YES